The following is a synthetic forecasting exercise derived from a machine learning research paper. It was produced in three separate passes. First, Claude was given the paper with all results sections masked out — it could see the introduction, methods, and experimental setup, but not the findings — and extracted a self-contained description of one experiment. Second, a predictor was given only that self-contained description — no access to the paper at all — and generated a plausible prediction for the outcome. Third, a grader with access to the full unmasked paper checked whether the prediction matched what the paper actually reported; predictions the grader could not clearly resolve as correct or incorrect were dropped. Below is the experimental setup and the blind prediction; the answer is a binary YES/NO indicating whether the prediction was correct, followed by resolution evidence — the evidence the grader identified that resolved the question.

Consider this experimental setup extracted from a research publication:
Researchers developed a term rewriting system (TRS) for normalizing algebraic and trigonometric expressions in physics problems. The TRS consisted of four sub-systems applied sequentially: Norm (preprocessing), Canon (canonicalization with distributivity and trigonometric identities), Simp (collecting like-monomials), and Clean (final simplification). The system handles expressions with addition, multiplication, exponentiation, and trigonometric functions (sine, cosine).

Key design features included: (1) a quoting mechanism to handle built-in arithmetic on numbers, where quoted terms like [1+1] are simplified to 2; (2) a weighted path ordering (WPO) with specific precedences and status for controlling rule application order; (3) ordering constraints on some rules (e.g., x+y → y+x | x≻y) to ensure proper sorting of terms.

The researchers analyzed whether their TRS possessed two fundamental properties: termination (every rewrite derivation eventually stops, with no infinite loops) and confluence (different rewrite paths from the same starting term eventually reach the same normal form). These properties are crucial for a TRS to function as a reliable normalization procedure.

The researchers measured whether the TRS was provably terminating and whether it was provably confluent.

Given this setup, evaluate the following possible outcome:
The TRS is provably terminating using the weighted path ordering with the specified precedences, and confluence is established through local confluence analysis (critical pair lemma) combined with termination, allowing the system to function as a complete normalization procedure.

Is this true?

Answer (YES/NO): NO